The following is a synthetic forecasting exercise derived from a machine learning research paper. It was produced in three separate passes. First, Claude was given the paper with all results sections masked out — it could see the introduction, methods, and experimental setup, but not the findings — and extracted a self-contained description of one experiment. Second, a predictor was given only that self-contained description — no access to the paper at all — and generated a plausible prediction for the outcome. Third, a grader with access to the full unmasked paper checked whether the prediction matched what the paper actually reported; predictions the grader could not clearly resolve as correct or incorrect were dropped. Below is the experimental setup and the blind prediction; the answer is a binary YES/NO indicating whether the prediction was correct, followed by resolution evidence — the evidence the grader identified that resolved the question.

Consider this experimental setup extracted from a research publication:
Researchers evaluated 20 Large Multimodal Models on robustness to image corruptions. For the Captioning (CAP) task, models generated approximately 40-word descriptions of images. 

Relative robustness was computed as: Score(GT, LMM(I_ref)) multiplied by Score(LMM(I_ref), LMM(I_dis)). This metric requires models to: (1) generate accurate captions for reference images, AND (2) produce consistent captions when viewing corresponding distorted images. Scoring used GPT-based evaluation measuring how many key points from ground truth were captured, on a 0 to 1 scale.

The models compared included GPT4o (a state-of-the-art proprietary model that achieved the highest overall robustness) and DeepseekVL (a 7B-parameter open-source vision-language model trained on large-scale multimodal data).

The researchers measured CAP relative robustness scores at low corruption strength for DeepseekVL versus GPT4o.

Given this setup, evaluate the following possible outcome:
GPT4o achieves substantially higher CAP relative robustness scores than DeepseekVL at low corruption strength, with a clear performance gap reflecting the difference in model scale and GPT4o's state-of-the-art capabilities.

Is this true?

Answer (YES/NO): NO